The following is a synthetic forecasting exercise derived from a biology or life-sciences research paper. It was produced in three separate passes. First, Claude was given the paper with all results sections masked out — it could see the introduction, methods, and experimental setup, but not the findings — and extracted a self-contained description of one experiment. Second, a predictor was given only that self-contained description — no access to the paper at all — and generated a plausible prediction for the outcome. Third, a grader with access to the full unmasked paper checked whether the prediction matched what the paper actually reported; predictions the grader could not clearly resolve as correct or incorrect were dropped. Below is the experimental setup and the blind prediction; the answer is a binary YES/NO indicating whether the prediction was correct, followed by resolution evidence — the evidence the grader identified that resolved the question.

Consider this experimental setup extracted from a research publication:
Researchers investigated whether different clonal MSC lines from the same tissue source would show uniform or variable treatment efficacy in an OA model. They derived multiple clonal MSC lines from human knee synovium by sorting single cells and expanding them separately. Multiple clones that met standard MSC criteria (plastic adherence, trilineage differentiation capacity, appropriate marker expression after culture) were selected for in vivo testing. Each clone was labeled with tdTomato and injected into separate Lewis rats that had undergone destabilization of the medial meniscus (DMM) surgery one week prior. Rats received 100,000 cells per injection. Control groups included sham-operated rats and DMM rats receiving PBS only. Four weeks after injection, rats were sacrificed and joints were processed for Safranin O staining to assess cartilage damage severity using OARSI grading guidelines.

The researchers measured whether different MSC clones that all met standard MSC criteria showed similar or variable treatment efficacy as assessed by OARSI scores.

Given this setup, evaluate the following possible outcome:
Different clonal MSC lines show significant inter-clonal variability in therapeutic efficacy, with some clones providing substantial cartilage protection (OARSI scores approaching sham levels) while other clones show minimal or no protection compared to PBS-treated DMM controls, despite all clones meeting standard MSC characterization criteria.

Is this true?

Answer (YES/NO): NO